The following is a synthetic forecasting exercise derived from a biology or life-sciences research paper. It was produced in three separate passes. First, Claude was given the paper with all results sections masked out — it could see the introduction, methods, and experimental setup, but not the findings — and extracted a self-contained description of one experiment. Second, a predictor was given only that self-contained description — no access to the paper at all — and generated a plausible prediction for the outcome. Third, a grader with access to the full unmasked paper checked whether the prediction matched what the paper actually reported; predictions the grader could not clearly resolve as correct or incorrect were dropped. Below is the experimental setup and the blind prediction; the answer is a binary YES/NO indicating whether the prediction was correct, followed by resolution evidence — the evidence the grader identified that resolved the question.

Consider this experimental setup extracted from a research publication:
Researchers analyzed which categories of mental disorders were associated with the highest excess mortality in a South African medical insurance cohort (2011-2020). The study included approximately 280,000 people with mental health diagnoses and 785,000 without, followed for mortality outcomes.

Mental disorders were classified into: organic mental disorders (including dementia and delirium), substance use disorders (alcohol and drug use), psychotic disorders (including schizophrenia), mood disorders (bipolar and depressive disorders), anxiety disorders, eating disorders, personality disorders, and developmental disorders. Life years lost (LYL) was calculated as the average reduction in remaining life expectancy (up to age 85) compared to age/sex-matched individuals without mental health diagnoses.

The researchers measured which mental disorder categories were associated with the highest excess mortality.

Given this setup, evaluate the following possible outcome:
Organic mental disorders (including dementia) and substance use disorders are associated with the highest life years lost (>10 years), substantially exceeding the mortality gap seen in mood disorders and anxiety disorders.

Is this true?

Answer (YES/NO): YES